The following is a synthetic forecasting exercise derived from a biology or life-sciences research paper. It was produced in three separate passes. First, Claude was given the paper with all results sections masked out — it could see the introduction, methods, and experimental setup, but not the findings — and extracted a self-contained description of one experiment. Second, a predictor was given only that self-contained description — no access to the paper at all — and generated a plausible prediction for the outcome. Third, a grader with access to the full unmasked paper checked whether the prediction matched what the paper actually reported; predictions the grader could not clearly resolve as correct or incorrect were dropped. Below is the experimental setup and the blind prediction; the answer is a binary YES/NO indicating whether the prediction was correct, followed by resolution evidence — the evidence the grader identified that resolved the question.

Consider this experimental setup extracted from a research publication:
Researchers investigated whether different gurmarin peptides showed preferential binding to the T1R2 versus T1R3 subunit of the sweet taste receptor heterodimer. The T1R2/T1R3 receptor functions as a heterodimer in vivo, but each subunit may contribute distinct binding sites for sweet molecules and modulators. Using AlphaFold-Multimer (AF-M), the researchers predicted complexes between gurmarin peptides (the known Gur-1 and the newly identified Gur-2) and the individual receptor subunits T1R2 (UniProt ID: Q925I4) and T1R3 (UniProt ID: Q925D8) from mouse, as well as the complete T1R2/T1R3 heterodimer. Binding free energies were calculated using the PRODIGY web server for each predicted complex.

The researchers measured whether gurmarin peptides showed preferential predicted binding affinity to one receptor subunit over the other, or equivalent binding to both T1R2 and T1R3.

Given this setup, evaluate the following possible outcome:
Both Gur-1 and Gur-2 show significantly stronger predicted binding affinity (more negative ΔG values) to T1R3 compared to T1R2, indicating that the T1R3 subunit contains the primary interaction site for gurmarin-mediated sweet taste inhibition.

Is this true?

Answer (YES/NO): NO